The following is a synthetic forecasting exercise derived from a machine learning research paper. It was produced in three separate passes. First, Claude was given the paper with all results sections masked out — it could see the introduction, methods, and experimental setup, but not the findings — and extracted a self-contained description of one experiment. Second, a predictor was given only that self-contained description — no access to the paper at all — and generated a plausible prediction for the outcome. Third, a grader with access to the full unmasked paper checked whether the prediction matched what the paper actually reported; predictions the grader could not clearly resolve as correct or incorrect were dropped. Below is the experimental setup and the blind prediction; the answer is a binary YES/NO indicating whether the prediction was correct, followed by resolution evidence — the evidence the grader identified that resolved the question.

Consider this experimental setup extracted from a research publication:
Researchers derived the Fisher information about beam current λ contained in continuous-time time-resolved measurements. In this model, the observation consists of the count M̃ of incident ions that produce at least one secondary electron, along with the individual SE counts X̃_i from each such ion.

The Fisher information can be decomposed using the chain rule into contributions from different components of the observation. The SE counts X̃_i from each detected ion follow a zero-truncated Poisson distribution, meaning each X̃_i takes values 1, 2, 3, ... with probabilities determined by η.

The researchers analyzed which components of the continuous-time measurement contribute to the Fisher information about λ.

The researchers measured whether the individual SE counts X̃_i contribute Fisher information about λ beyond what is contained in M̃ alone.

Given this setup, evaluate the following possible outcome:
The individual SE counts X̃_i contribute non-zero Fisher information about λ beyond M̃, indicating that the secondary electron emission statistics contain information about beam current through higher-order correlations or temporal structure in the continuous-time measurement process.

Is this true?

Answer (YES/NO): NO